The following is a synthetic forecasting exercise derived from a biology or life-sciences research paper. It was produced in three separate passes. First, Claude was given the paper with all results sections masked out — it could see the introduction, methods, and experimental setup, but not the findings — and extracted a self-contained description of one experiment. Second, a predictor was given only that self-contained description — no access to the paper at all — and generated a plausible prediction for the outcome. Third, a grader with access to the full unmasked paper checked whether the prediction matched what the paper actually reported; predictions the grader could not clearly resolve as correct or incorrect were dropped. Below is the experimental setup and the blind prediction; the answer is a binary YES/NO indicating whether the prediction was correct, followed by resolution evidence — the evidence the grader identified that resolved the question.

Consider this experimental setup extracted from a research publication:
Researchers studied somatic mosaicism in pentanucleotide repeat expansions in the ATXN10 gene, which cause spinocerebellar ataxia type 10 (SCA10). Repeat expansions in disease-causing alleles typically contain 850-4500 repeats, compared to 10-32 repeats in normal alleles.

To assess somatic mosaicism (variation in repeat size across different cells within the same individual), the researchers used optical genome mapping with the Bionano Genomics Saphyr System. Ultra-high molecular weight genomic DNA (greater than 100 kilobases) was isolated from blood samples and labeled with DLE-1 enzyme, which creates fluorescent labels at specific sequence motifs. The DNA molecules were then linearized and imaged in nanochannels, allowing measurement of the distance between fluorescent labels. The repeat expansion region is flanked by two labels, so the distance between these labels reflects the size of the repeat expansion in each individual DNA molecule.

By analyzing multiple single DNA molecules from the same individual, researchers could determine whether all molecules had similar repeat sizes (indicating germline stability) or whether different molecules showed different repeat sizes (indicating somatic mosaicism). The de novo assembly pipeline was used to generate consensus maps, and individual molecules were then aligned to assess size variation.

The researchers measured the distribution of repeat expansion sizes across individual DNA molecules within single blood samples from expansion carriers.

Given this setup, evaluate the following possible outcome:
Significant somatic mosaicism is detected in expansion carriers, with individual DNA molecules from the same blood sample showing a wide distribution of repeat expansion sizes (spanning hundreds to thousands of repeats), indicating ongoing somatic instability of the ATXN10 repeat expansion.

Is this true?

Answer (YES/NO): YES